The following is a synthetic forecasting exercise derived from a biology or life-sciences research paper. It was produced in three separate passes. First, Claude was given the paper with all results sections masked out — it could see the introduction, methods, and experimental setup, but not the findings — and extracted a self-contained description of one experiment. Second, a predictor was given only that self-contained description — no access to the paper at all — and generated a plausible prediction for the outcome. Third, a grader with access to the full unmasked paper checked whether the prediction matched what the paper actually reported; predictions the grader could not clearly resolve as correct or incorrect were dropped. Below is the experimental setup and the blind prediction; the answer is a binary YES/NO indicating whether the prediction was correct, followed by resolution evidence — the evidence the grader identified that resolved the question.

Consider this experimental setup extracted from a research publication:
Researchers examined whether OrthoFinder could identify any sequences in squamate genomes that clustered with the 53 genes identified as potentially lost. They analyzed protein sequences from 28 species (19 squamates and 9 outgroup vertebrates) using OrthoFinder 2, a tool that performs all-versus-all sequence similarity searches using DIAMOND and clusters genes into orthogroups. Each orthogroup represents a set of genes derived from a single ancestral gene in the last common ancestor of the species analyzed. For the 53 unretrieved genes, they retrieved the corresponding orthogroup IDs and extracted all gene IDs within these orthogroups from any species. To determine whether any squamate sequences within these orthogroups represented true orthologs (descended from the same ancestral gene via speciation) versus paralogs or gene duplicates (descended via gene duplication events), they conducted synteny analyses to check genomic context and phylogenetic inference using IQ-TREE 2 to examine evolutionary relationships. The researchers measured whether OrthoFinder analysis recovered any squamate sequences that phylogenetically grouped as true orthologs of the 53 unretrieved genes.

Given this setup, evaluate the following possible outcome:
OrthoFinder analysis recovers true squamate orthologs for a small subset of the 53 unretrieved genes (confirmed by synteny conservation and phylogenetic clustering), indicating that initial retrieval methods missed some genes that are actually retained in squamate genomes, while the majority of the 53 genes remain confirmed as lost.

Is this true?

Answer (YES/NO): NO